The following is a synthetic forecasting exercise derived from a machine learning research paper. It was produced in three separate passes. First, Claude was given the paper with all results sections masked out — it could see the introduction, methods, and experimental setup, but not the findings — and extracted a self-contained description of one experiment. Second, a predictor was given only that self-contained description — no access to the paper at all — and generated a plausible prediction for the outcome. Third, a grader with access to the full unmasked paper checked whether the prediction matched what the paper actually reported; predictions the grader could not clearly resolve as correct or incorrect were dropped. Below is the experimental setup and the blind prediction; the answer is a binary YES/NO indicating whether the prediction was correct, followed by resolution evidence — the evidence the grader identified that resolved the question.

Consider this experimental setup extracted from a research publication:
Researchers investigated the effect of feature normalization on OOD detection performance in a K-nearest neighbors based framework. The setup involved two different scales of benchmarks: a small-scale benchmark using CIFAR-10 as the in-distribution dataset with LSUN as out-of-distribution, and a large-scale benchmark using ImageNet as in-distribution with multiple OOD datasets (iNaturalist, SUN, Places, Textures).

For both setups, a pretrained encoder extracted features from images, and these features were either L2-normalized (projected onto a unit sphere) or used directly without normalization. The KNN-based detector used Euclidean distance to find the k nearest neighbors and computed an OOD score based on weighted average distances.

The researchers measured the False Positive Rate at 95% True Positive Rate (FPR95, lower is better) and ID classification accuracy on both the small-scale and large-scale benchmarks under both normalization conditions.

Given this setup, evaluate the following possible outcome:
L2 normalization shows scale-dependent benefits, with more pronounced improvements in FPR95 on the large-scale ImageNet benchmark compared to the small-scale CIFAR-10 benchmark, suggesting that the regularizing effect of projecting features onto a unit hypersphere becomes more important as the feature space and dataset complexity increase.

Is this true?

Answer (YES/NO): NO